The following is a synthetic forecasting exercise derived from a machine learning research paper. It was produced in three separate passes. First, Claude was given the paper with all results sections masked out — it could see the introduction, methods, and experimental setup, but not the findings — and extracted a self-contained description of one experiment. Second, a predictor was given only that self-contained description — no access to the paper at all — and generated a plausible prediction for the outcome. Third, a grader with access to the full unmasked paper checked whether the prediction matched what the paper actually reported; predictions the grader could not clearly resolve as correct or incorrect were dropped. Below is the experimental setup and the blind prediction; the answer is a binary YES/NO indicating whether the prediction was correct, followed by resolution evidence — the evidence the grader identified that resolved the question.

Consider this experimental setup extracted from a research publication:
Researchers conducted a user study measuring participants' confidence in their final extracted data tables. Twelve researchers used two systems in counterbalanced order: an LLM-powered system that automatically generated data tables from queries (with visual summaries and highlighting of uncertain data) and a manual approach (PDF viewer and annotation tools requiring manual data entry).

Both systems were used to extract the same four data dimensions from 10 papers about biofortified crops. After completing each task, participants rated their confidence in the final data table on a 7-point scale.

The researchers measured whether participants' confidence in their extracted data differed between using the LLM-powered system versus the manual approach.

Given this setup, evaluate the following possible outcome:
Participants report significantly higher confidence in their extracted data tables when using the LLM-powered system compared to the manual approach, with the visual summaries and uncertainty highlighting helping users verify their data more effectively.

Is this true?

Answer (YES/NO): NO